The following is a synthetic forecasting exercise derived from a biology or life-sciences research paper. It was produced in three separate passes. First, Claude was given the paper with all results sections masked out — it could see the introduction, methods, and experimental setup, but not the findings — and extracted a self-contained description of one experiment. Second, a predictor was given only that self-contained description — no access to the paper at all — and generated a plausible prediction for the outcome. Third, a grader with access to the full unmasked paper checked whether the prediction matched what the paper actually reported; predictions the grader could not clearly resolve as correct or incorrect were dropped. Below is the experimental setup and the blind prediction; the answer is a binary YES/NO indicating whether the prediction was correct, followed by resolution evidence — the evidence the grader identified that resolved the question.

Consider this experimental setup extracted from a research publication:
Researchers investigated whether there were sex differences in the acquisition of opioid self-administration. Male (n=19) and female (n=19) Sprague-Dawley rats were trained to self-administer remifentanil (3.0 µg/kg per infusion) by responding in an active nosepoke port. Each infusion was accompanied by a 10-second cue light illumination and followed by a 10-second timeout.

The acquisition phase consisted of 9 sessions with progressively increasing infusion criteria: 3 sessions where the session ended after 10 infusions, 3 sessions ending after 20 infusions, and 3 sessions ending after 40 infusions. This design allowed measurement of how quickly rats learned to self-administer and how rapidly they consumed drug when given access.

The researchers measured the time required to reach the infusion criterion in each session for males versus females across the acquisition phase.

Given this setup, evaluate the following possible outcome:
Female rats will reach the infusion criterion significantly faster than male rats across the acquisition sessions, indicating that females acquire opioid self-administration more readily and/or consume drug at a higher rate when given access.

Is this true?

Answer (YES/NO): YES